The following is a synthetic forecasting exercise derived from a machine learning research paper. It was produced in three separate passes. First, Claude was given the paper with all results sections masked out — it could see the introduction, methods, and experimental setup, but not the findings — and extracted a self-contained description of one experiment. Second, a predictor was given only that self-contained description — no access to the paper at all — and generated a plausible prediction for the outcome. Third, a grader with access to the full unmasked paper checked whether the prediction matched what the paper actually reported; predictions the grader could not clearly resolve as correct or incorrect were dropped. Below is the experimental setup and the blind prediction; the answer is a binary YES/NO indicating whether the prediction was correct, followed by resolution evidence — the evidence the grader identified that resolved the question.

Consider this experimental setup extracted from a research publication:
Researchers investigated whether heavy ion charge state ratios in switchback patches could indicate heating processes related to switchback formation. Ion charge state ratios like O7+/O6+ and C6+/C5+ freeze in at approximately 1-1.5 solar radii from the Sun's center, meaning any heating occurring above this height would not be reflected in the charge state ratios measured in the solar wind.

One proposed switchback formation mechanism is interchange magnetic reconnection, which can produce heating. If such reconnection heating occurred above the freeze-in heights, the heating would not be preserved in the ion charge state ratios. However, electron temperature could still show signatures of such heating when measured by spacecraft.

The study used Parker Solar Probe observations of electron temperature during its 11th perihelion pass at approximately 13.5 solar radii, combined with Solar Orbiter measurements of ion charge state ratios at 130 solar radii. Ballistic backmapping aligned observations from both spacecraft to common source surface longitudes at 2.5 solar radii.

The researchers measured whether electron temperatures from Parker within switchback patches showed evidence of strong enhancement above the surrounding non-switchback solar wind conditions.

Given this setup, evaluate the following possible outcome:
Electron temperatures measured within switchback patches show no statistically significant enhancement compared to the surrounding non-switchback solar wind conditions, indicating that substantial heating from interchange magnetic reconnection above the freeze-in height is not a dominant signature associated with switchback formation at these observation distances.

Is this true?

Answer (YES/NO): YES